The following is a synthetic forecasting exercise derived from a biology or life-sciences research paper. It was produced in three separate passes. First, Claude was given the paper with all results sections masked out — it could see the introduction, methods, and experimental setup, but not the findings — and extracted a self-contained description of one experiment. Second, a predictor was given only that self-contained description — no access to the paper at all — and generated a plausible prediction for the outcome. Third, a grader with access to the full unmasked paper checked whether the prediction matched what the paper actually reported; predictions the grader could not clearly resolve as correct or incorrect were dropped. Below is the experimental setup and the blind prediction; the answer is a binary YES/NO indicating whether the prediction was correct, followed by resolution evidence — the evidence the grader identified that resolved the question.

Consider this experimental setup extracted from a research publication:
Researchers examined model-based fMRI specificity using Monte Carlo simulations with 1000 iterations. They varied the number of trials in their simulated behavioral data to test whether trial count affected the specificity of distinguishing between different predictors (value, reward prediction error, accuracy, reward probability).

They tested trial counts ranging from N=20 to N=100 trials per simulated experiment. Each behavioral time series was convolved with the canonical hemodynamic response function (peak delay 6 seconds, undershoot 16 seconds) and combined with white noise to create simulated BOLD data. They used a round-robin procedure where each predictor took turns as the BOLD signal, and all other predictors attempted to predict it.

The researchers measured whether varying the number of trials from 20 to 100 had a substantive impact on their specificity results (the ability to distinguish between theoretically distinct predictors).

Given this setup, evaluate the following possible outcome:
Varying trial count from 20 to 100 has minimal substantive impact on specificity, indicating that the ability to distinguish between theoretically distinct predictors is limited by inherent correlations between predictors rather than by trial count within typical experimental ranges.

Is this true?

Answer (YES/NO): YES